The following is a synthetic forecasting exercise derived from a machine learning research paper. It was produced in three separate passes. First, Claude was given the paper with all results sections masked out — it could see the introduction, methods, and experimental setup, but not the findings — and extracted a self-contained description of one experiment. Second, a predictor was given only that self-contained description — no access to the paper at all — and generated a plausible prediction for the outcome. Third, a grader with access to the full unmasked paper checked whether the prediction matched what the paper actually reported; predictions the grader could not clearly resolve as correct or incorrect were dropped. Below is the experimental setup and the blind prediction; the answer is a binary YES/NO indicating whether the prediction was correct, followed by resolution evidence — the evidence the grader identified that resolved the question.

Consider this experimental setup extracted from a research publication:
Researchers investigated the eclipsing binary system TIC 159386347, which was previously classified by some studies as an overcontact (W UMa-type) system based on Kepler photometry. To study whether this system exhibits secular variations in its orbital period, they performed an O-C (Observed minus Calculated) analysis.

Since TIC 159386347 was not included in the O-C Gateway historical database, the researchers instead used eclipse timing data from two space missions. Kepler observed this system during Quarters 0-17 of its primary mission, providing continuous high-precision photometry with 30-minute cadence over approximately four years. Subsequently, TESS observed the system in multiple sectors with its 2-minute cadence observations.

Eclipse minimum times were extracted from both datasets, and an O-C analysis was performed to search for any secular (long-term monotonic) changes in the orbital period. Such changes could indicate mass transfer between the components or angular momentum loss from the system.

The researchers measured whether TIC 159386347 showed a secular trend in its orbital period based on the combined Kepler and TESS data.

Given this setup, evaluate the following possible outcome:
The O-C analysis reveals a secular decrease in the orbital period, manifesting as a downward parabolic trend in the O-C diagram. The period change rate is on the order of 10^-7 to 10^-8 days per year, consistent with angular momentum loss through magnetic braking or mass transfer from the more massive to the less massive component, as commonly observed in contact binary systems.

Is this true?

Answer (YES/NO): NO